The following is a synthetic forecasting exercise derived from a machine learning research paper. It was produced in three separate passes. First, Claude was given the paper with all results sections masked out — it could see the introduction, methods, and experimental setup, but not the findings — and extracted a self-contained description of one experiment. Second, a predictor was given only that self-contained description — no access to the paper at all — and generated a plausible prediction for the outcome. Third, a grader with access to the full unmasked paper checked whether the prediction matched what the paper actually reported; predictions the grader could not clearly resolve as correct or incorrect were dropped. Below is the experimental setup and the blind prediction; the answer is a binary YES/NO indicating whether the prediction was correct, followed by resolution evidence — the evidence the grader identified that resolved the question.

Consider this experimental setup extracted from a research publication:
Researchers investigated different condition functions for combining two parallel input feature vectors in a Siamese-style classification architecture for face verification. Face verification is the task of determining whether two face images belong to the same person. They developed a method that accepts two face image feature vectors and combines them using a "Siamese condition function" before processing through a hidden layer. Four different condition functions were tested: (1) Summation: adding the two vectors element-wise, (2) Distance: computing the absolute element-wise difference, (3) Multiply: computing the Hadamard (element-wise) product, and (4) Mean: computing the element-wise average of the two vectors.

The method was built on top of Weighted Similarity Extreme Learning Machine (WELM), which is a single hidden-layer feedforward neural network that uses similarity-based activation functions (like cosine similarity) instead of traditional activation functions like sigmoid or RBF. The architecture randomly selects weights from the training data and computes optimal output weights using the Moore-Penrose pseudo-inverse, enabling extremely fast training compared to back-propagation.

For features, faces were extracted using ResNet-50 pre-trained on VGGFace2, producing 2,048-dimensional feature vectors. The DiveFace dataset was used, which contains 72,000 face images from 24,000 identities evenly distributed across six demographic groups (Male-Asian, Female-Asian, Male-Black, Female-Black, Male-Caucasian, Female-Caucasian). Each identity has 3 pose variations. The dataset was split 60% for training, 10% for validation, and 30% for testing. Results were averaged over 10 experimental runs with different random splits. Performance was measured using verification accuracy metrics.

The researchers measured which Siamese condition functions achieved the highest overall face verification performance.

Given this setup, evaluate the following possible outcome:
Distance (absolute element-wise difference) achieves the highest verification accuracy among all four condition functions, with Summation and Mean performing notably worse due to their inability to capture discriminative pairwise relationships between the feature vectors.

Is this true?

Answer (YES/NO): NO